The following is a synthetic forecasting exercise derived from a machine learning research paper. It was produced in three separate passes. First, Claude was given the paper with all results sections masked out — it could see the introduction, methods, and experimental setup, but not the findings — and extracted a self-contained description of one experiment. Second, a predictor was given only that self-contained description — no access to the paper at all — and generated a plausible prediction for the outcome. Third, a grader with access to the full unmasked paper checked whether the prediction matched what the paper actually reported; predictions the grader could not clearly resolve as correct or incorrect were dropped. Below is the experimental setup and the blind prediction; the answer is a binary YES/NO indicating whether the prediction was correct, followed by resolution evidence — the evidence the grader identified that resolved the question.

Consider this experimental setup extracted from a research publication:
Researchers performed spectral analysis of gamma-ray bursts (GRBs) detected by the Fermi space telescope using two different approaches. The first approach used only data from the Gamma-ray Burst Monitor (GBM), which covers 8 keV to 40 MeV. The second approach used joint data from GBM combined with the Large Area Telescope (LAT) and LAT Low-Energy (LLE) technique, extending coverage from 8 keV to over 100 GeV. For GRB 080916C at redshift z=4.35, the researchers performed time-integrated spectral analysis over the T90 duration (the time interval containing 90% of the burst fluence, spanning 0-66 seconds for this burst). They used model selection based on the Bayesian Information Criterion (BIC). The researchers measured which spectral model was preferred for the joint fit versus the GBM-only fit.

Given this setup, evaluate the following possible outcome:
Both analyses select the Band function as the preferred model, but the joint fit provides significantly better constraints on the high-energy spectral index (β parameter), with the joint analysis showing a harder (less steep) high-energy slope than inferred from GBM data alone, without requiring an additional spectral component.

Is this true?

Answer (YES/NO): NO